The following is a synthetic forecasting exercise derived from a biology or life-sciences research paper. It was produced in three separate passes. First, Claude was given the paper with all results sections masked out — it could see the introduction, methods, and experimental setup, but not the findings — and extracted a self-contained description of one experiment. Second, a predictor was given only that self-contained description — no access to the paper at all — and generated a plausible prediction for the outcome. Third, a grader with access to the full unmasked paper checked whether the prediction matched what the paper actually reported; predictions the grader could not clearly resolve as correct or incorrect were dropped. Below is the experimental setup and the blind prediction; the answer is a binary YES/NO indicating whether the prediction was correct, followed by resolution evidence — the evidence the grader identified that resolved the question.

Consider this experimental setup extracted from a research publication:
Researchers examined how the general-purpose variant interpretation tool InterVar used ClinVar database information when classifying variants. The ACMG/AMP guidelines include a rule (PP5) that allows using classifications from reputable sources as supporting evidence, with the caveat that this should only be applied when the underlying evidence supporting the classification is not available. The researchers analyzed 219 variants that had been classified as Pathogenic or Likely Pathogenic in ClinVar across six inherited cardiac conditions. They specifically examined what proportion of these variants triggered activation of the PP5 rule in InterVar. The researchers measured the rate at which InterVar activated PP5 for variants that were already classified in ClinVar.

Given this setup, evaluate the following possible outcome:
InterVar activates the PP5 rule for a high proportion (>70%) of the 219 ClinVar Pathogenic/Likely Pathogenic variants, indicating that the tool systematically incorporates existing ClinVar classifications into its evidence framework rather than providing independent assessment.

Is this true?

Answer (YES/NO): YES